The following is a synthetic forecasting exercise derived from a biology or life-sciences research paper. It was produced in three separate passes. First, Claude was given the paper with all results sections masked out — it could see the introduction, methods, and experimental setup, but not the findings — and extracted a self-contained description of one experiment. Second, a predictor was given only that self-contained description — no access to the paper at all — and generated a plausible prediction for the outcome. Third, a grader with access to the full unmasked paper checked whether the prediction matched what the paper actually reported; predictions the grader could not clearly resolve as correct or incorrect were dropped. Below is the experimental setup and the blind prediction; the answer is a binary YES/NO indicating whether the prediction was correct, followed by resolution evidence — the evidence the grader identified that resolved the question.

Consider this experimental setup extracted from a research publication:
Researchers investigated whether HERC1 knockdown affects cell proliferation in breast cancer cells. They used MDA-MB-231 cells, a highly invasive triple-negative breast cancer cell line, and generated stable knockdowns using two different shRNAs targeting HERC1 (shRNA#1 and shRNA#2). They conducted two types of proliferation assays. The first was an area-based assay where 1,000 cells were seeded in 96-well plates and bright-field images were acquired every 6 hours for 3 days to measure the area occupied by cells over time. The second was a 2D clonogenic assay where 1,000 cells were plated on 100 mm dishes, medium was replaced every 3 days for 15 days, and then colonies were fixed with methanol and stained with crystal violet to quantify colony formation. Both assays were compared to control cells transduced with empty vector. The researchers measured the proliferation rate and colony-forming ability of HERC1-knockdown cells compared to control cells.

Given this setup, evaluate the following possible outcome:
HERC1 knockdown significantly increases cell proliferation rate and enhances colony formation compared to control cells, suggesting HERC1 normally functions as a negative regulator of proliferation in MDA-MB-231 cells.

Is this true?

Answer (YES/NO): NO